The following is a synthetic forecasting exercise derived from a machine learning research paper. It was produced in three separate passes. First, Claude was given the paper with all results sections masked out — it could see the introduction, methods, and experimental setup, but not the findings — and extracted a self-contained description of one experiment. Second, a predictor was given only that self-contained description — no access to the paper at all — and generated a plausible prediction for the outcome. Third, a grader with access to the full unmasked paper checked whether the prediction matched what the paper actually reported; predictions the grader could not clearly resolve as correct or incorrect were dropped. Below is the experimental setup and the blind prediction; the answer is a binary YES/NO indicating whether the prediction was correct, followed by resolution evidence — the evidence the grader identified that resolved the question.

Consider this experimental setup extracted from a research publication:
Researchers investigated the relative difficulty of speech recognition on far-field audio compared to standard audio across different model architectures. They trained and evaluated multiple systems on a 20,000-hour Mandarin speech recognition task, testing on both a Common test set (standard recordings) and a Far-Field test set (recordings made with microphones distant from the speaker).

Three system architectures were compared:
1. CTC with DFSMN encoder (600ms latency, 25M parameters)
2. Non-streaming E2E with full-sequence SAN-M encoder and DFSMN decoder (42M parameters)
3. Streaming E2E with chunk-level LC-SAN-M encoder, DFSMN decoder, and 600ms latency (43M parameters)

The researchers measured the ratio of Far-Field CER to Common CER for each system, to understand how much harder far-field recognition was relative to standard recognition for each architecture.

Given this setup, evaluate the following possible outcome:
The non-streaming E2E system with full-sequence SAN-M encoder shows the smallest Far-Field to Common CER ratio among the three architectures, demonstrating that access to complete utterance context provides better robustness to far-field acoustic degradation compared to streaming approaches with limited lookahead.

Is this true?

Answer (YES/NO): YES